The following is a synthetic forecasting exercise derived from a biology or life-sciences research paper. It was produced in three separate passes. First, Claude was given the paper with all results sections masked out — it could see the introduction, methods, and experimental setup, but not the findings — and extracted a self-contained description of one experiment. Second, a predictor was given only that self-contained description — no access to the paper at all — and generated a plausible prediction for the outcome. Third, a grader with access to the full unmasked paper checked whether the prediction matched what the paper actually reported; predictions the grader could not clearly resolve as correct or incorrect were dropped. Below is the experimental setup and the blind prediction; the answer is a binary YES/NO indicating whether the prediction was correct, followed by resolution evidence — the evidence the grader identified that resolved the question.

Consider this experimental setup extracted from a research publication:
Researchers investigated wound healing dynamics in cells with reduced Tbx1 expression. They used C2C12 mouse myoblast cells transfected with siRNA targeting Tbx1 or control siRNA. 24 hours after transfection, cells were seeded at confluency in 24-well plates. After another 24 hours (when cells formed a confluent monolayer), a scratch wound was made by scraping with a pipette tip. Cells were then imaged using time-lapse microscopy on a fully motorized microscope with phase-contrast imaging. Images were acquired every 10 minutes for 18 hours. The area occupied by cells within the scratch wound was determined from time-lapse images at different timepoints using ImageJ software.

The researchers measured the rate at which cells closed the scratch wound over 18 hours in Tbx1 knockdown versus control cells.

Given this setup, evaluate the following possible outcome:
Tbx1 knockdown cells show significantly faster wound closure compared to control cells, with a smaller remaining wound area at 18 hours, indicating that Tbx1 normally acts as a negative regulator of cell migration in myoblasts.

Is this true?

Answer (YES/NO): NO